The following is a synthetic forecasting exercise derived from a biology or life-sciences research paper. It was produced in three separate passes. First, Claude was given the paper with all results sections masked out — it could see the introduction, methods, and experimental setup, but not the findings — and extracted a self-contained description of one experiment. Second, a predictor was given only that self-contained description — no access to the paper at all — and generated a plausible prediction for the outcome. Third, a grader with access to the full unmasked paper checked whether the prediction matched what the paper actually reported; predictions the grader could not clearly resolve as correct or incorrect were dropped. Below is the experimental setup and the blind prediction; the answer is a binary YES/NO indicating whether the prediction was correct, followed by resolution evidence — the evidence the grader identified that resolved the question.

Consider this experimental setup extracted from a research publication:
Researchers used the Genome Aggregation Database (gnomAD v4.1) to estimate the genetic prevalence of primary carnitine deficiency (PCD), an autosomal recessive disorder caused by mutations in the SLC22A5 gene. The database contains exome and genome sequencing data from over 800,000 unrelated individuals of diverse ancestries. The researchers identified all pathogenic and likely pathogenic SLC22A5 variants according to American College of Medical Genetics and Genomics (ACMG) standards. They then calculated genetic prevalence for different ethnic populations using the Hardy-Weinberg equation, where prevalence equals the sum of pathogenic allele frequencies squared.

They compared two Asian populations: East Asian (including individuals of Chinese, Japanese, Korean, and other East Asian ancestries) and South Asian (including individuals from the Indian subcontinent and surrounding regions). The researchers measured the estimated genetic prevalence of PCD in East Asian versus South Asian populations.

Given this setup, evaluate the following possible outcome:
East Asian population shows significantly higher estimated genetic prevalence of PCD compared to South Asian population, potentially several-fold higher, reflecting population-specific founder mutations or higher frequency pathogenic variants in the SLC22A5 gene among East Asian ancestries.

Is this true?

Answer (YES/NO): NO